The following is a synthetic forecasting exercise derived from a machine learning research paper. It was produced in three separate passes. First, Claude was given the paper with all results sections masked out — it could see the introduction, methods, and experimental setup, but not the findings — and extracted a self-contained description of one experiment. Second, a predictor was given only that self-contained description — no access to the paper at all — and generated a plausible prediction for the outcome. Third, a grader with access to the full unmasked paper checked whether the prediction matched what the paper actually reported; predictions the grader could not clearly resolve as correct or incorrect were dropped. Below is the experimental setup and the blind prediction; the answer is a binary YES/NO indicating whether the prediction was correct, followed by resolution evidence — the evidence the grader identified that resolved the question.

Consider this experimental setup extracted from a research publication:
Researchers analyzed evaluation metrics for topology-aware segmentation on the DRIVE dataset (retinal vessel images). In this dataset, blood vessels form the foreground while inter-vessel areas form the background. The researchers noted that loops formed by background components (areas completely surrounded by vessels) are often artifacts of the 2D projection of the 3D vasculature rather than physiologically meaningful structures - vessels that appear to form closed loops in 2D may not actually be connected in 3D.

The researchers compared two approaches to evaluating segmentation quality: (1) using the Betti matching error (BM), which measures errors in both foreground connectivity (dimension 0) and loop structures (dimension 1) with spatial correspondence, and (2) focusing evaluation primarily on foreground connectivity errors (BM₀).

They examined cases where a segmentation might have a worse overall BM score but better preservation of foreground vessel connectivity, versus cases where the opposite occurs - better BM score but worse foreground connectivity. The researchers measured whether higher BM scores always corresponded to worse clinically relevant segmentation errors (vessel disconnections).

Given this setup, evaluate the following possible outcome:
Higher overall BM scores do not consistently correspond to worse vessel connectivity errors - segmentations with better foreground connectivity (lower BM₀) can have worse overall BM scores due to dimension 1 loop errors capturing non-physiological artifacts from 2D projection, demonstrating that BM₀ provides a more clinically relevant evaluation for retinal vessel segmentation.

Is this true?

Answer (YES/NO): YES